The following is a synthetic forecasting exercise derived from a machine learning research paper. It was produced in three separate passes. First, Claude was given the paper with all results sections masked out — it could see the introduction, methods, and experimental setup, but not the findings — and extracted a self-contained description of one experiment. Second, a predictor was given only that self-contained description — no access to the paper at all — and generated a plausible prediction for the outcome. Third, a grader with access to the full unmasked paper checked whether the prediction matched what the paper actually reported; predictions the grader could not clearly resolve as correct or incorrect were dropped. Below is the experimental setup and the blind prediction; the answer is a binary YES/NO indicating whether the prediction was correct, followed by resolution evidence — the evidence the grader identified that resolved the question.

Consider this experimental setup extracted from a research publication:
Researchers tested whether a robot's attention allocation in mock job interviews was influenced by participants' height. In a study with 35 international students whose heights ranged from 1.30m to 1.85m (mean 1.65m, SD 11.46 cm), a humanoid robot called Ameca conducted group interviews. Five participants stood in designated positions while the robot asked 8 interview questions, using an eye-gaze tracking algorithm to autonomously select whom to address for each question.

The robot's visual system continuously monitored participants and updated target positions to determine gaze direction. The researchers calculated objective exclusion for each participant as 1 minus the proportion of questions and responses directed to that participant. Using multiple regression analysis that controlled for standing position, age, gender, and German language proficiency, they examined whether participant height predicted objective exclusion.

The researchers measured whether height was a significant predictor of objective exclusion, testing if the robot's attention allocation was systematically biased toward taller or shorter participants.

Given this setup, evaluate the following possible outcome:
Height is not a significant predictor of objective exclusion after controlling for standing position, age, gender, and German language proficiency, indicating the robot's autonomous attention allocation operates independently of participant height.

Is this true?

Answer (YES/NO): YES